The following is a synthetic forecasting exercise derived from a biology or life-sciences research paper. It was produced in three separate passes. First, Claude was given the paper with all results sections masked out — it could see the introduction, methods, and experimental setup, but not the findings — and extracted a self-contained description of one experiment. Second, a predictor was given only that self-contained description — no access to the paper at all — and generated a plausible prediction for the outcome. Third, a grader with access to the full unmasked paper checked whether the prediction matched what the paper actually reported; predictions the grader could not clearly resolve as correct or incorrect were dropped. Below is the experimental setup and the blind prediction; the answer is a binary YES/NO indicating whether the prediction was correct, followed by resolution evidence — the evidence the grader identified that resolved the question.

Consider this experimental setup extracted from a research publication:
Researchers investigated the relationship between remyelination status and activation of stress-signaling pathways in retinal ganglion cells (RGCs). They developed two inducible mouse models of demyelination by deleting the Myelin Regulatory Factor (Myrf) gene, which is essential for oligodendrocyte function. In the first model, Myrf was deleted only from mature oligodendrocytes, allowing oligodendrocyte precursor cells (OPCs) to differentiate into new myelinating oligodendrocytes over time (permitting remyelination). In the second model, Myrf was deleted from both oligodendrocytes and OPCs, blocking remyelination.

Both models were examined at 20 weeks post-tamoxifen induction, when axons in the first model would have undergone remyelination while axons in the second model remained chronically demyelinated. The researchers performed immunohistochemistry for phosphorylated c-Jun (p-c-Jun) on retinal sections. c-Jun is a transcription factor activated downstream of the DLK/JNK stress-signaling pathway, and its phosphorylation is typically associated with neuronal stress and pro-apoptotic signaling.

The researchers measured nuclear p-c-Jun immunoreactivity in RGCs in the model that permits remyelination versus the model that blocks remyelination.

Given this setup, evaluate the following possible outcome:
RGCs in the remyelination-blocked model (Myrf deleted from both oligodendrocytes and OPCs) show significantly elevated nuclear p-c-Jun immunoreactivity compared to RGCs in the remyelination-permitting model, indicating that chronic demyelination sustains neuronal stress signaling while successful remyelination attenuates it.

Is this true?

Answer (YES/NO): YES